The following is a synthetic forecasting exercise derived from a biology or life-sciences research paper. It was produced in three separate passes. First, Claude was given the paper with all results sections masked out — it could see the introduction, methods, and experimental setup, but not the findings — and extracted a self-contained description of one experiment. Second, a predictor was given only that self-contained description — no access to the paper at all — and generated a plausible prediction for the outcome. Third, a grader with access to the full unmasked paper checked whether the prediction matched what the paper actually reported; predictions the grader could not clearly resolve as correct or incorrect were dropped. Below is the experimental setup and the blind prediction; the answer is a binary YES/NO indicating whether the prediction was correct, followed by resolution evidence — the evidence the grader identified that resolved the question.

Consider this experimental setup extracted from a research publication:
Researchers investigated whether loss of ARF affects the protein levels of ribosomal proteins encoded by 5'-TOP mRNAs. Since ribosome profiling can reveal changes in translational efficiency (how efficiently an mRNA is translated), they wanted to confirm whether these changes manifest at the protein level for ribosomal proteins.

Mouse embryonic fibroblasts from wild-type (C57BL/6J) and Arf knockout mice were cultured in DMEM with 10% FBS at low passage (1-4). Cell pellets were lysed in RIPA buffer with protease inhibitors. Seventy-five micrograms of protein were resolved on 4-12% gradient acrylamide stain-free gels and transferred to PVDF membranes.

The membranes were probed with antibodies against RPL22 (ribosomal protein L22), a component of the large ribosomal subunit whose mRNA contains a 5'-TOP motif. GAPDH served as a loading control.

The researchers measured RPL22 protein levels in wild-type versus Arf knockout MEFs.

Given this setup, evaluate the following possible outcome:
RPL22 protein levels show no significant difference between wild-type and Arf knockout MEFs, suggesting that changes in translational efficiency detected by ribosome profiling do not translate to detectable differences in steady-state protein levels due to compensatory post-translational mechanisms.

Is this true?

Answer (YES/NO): NO